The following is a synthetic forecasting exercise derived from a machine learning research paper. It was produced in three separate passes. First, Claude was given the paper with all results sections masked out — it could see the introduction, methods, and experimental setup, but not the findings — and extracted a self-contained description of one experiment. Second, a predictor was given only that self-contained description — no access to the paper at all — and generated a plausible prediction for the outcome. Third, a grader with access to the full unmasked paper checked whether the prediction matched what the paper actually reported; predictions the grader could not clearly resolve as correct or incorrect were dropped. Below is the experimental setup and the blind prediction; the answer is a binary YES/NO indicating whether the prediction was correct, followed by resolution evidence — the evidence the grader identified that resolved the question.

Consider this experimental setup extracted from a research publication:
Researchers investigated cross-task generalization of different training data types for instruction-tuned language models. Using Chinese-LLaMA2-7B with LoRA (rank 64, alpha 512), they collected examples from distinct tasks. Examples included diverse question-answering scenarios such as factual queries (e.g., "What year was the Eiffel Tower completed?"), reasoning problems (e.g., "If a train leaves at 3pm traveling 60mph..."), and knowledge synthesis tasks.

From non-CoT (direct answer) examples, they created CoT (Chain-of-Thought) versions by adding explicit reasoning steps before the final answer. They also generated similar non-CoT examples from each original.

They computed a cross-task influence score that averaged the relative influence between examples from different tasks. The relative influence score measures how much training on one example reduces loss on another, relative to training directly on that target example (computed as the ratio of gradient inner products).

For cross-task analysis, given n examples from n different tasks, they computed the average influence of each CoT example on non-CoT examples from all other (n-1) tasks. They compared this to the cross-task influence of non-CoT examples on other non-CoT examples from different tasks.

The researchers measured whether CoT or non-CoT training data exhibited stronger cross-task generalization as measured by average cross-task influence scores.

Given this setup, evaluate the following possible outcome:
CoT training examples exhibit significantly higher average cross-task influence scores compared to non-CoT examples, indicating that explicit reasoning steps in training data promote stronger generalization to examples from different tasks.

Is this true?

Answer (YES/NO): YES